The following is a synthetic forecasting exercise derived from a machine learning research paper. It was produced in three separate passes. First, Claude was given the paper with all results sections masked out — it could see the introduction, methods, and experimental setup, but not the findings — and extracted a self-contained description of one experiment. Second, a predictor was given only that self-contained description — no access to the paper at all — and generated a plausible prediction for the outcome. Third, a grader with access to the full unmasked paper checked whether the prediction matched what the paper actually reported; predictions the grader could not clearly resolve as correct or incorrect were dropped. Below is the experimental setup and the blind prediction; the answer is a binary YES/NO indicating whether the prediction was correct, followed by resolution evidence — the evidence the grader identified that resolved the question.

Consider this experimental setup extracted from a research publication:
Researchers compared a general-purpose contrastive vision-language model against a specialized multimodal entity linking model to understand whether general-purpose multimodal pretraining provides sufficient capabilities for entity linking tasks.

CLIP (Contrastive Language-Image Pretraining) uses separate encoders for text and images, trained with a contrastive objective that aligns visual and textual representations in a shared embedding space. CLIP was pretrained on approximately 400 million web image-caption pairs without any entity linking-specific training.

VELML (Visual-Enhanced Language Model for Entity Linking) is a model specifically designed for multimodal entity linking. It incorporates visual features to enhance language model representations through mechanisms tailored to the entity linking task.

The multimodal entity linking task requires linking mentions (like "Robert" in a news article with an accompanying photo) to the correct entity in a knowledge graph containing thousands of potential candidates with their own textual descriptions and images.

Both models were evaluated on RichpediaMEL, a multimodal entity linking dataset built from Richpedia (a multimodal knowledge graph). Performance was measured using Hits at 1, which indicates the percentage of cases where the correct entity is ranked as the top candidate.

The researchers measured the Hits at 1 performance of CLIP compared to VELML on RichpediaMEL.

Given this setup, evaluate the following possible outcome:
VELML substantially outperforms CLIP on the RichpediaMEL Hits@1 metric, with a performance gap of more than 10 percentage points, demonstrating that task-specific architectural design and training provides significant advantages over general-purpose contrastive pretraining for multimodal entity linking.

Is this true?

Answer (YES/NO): NO